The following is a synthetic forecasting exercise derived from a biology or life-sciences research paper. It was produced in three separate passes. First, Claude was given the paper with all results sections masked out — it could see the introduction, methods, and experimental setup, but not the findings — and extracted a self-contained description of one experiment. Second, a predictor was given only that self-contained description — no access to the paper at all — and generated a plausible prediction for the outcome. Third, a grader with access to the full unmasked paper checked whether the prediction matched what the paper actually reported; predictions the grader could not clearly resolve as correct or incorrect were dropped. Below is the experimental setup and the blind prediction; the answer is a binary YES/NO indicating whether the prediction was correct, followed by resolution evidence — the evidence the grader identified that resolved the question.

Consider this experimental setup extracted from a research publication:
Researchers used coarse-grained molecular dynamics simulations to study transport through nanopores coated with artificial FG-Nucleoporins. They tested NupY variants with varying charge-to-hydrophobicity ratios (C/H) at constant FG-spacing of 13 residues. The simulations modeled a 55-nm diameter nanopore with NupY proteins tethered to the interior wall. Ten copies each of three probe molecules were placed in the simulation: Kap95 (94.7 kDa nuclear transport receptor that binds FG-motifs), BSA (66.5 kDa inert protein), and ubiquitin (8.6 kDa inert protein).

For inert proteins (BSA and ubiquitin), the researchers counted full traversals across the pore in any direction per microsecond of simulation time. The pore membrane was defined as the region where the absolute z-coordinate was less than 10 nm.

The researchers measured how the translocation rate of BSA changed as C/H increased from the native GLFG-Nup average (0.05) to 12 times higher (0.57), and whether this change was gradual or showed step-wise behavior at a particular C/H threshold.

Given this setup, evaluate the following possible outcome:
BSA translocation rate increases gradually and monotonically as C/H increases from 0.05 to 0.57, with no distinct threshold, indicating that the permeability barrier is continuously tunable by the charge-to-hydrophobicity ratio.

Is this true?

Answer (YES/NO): NO